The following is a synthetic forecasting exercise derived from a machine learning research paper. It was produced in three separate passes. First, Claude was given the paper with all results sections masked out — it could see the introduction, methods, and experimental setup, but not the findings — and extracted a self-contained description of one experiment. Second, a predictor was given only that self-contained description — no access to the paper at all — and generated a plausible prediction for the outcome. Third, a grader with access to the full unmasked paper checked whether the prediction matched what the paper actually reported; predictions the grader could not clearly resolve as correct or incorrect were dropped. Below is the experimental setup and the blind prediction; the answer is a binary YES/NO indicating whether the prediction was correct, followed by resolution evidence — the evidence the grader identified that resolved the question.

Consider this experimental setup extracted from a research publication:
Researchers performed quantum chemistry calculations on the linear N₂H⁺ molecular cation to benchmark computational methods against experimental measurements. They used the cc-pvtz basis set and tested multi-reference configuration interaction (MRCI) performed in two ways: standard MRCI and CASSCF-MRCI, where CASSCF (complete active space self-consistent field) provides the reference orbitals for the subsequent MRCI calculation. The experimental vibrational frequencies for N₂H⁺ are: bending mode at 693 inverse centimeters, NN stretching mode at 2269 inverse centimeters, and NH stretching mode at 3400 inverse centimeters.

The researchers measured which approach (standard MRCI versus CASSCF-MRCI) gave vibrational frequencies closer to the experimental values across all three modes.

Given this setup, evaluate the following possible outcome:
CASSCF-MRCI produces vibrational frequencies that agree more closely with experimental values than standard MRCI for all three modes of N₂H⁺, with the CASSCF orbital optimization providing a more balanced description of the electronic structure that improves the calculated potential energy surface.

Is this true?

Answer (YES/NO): YES